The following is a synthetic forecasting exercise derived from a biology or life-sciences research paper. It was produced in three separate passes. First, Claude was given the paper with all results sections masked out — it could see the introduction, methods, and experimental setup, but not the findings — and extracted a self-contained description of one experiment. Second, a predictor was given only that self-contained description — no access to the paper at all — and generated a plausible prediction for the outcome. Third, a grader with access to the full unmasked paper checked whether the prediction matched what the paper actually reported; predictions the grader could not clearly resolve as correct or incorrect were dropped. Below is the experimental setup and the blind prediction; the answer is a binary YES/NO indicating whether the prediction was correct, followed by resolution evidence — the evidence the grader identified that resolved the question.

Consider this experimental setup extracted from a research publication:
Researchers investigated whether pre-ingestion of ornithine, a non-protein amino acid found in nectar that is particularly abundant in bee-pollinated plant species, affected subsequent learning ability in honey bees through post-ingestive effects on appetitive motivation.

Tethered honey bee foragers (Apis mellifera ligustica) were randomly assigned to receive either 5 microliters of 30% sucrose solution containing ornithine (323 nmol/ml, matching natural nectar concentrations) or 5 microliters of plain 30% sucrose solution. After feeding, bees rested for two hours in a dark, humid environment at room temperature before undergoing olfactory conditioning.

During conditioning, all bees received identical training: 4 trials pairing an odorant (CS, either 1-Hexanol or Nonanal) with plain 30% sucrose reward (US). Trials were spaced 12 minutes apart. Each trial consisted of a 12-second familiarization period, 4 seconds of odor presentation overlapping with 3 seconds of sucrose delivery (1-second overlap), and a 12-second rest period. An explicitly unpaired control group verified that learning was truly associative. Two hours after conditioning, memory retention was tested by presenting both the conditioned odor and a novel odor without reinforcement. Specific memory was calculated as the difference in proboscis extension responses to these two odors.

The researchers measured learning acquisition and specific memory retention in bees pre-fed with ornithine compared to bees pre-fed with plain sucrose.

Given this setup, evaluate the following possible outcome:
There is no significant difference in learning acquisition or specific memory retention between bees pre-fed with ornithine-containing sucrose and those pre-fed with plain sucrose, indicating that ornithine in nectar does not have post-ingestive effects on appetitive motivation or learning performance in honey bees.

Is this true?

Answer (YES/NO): YES